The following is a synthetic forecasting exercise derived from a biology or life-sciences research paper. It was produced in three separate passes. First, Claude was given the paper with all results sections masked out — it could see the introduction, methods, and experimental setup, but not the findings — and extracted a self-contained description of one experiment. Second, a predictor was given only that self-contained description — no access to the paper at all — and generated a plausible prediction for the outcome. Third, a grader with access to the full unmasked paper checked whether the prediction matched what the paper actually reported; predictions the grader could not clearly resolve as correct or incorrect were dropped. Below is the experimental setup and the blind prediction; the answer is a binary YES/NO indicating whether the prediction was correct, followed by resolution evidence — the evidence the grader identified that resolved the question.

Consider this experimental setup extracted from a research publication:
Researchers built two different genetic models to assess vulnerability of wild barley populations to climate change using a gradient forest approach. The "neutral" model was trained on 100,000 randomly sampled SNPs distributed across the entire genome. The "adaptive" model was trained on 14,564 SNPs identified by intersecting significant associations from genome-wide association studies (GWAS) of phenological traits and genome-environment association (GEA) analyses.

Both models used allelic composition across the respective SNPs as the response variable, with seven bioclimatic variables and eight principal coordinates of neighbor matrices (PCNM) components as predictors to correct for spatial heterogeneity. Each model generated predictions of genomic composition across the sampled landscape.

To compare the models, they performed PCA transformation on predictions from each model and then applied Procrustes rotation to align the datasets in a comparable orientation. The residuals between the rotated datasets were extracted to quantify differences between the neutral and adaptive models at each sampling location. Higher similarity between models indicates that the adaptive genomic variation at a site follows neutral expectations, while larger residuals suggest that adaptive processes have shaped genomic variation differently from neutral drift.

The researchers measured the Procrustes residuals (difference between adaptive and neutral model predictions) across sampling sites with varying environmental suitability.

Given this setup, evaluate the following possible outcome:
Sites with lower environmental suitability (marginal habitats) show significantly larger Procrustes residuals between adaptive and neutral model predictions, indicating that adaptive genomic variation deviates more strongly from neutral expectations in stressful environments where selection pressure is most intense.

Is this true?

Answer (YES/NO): YES